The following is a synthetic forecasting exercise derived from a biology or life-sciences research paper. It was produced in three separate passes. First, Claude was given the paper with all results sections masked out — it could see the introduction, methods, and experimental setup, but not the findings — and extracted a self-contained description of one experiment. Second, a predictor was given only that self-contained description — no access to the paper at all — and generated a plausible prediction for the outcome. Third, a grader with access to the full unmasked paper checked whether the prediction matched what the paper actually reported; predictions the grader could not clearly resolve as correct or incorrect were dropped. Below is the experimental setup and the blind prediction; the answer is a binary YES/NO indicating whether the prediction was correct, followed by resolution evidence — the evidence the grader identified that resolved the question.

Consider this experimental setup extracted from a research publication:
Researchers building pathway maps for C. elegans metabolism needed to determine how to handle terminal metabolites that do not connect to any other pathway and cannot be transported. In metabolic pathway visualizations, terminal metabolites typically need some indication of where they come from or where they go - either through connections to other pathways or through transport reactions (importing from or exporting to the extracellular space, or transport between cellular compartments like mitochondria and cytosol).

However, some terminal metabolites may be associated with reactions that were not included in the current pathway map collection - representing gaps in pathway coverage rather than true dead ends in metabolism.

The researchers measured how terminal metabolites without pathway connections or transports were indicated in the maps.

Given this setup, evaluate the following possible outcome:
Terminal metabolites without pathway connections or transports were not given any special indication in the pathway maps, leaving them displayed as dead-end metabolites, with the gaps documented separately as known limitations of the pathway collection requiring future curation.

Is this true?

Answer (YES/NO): NO